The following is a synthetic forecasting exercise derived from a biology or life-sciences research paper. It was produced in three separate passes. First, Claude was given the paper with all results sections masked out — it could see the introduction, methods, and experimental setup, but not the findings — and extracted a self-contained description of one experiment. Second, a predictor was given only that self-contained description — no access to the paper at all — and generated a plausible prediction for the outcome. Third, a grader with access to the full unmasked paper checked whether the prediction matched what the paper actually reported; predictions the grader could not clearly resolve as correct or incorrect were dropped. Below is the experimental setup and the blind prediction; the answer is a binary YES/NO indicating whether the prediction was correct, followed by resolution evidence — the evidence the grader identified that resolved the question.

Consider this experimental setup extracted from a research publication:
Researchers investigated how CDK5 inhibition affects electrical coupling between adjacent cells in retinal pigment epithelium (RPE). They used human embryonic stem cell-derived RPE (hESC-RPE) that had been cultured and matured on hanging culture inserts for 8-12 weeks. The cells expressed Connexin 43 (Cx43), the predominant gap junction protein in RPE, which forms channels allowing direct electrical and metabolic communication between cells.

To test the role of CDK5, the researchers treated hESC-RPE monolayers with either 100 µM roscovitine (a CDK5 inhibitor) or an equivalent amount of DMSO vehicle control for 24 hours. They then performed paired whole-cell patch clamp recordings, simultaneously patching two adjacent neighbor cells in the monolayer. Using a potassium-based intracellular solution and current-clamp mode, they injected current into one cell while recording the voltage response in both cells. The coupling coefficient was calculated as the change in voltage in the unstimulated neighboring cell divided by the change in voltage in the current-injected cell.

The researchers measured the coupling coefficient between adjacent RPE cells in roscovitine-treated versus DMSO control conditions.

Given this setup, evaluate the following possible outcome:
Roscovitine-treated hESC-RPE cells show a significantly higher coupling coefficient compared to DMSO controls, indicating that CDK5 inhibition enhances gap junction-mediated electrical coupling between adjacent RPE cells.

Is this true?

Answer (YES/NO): YES